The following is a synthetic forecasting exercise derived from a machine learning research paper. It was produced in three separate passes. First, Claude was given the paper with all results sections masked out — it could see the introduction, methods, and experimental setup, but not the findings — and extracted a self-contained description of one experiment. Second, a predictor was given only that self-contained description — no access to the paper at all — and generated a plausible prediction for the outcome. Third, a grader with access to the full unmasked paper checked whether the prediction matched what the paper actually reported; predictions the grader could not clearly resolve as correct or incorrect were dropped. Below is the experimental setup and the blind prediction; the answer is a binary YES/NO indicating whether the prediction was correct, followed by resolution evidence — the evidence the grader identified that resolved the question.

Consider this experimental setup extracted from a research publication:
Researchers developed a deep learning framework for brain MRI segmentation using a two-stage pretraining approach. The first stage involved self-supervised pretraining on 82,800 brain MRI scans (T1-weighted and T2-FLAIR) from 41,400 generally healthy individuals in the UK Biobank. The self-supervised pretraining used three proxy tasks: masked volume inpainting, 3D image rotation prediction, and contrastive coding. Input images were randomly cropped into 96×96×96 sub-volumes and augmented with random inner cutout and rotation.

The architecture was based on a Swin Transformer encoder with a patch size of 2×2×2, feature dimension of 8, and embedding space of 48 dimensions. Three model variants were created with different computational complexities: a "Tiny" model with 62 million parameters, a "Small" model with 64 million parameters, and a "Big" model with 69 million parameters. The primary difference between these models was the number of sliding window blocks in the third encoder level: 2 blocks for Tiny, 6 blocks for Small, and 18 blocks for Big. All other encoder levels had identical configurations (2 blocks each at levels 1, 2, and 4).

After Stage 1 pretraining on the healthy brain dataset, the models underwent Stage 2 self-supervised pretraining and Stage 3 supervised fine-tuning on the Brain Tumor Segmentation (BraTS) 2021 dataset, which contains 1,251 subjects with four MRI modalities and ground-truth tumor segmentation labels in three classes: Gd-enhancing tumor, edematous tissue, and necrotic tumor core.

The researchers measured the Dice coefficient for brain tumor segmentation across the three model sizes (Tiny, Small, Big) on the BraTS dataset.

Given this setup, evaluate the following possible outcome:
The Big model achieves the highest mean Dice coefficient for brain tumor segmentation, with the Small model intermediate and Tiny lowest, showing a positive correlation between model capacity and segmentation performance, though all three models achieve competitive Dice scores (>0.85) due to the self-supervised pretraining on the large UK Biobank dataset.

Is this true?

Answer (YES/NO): NO